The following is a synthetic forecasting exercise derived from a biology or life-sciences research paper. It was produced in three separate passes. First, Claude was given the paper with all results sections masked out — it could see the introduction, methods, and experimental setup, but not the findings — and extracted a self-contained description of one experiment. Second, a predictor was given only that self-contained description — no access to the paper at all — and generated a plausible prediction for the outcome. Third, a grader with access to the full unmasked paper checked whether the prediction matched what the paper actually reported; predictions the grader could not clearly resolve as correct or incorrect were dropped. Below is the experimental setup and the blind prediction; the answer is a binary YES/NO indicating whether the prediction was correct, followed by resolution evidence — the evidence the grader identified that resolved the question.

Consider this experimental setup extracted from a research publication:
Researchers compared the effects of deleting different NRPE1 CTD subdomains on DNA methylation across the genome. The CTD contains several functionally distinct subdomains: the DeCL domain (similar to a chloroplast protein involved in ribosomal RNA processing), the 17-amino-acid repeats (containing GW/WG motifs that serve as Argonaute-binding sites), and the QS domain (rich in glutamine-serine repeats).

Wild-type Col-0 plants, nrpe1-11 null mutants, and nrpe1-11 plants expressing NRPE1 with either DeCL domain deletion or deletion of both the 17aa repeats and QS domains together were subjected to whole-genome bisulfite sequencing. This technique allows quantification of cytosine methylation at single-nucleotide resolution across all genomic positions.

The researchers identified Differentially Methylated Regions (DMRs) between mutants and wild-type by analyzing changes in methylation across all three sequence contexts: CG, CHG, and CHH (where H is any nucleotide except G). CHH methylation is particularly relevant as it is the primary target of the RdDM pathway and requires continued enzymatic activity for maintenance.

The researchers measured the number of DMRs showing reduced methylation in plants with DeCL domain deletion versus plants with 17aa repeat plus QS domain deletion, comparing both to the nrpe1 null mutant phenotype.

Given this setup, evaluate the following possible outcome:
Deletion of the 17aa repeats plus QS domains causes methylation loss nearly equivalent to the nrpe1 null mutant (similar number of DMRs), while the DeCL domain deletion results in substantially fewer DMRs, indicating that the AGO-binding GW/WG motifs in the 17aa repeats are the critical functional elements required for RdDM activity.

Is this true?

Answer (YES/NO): NO